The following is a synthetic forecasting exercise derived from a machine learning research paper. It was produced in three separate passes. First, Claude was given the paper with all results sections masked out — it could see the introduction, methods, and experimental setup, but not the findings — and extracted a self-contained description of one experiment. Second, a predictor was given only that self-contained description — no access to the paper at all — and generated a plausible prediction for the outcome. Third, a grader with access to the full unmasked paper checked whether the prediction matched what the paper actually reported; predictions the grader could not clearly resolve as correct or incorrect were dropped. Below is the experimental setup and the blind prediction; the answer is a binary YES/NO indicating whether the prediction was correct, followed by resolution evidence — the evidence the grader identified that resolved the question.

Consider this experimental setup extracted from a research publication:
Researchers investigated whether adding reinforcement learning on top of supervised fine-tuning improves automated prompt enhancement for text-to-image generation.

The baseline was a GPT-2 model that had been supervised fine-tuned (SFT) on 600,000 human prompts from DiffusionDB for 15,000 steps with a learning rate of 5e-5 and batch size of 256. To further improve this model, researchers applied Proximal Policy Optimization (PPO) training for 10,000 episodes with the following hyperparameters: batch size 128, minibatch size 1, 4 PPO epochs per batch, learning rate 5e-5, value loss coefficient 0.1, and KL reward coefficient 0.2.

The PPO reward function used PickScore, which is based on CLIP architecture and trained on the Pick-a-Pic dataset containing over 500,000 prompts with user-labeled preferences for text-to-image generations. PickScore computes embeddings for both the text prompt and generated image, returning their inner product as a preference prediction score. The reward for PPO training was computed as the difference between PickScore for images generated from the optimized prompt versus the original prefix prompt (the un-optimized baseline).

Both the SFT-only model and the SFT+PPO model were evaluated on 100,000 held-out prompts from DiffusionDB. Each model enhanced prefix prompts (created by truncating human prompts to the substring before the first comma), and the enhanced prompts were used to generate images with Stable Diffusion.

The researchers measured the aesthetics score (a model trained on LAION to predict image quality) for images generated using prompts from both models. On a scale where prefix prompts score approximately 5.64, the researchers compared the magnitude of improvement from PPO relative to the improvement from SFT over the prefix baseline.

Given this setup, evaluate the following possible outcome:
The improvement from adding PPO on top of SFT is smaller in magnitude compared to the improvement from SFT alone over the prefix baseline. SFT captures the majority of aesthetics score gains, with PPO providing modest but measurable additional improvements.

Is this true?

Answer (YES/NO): YES